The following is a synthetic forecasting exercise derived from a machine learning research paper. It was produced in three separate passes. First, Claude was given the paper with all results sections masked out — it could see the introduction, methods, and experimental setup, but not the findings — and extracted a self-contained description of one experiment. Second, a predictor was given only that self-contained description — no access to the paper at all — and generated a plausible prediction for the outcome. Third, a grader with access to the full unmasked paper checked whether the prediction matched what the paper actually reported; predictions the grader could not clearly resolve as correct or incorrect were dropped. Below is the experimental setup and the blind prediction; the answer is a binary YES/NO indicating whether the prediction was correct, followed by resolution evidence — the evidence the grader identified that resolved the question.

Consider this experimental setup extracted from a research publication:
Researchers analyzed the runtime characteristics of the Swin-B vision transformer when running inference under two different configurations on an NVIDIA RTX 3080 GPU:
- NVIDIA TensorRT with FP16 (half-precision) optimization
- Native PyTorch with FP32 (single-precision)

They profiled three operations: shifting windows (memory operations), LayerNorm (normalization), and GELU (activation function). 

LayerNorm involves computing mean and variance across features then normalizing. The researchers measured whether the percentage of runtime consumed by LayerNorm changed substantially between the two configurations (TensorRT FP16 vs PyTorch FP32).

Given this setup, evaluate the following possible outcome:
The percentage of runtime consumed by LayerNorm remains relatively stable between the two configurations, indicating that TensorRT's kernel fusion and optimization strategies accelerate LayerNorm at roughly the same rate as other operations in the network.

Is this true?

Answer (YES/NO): YES